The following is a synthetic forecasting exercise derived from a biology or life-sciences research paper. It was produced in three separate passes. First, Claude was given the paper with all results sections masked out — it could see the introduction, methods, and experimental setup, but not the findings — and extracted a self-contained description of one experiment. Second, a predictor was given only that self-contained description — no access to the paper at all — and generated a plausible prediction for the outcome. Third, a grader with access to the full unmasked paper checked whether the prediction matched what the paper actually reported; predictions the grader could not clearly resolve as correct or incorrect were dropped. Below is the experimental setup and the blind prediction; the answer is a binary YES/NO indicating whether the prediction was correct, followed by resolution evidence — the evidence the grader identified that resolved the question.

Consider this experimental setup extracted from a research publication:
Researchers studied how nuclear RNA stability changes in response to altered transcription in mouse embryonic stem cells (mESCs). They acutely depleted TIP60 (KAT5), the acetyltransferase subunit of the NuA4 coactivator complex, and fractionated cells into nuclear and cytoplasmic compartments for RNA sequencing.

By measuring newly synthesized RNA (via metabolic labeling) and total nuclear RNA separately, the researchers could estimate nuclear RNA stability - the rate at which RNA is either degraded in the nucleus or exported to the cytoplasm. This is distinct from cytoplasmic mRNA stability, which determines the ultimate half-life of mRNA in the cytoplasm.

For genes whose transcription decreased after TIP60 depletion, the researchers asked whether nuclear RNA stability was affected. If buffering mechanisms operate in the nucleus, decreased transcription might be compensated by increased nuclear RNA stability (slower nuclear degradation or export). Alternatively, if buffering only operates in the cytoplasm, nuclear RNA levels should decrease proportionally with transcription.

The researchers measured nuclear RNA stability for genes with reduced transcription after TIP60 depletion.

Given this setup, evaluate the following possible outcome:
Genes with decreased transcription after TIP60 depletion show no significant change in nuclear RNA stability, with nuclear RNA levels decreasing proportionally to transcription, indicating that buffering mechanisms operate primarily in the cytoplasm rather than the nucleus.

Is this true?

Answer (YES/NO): NO